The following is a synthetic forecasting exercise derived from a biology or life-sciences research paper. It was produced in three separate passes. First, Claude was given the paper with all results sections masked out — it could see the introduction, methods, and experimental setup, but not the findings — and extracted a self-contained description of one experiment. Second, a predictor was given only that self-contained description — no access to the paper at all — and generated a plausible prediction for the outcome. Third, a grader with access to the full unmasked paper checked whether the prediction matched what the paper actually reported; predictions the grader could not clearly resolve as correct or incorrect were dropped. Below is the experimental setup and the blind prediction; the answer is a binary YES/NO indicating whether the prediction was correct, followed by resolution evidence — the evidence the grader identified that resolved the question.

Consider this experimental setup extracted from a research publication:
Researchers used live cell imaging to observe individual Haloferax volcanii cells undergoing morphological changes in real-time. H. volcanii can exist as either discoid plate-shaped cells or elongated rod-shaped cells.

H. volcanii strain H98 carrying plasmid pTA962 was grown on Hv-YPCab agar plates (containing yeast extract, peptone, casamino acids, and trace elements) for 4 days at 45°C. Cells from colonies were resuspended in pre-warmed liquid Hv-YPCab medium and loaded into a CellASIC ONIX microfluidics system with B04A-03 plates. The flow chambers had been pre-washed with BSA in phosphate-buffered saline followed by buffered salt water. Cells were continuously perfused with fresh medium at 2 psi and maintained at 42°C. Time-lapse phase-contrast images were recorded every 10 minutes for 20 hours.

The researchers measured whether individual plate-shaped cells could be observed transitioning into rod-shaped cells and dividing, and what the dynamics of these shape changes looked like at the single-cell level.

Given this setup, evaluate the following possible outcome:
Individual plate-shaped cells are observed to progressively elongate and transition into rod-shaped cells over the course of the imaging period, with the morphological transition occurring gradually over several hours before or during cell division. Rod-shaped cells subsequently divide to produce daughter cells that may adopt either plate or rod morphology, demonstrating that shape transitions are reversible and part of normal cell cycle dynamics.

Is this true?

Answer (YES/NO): NO